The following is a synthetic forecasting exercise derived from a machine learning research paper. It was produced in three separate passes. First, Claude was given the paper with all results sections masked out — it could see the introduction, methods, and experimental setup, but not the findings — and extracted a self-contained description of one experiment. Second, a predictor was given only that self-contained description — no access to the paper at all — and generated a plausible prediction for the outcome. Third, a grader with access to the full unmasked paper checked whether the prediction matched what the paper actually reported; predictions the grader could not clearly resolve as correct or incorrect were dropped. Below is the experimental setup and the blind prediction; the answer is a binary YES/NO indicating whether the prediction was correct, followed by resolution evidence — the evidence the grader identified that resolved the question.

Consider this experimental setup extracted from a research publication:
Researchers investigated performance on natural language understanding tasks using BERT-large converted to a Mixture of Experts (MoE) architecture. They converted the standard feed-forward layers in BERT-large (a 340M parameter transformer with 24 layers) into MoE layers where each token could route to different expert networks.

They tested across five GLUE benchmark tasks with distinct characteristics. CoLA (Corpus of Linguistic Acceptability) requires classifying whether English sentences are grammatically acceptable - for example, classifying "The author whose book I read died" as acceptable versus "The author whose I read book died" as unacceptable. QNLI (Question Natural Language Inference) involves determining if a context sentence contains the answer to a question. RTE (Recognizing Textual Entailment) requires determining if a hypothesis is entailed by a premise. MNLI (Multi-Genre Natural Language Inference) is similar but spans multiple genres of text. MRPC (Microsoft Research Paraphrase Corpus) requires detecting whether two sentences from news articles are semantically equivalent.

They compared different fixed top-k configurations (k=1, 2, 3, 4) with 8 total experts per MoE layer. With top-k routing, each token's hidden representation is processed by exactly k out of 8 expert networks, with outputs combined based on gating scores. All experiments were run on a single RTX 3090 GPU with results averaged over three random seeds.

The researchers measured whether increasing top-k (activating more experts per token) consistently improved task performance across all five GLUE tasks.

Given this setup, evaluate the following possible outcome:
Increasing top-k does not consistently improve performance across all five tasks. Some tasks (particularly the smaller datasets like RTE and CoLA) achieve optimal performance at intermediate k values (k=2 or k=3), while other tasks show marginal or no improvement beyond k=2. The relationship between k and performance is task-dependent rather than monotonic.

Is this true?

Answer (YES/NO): NO